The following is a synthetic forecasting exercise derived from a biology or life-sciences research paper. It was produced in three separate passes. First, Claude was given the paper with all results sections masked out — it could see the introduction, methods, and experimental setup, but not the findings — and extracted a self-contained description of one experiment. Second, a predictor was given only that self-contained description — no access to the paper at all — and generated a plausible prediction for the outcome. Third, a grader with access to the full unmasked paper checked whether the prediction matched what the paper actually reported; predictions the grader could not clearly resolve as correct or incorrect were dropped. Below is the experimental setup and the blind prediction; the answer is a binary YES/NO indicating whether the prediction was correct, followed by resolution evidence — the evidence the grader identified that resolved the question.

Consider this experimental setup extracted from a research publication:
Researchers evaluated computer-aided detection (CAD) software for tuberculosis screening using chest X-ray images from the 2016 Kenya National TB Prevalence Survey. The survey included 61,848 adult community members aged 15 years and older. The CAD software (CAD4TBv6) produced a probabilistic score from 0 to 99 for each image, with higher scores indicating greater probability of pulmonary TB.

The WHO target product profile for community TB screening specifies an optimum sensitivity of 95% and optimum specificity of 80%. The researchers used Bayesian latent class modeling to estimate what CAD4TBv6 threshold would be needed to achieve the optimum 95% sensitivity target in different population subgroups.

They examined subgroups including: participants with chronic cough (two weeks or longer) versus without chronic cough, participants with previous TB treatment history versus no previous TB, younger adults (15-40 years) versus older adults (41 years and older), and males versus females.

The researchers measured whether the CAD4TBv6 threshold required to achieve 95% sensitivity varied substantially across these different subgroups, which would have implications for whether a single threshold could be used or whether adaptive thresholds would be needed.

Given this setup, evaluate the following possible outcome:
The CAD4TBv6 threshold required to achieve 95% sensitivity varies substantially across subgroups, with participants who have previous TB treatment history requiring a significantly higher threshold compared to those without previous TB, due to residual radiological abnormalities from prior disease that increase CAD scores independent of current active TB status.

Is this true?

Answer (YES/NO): YES